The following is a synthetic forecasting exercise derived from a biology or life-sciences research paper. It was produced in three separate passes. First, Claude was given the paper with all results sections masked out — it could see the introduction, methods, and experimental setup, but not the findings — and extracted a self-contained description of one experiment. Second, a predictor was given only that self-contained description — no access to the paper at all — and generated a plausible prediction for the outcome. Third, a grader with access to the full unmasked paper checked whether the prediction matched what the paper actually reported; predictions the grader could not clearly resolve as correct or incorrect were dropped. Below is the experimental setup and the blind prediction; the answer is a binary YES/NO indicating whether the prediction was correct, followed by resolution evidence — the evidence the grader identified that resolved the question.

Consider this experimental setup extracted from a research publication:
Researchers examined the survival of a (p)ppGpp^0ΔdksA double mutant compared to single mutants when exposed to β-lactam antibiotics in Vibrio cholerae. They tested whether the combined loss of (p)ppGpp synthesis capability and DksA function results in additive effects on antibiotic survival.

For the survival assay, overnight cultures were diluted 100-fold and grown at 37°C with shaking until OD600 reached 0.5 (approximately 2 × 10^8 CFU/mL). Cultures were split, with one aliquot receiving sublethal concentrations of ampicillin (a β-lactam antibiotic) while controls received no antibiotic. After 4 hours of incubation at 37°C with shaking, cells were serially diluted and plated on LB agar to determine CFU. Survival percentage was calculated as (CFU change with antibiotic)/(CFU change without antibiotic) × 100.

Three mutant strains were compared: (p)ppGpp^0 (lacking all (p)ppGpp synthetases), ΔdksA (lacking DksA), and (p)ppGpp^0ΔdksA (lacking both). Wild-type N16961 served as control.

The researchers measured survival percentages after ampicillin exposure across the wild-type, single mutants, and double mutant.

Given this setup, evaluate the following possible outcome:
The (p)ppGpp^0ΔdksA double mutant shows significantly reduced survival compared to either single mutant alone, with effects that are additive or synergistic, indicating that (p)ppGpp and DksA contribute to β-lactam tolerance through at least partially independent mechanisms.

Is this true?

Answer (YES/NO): YES